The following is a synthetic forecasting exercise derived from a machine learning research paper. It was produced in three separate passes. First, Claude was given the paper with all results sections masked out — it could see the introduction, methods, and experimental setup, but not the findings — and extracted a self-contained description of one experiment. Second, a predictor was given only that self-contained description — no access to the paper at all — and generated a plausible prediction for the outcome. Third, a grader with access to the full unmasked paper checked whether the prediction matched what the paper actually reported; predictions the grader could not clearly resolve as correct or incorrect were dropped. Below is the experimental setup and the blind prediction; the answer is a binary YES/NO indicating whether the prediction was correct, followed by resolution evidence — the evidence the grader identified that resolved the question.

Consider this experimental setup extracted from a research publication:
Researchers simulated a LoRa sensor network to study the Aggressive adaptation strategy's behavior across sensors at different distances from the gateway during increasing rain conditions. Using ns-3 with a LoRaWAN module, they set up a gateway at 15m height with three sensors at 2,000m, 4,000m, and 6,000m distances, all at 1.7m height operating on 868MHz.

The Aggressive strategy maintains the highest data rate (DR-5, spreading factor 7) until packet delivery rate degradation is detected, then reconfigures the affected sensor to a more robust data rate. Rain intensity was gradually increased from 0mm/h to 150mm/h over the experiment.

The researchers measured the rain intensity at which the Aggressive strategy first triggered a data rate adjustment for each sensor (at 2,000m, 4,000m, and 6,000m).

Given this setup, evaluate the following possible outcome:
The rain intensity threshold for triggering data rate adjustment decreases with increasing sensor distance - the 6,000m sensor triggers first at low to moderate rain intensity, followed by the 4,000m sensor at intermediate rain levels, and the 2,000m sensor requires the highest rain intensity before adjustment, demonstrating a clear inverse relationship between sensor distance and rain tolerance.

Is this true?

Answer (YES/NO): NO